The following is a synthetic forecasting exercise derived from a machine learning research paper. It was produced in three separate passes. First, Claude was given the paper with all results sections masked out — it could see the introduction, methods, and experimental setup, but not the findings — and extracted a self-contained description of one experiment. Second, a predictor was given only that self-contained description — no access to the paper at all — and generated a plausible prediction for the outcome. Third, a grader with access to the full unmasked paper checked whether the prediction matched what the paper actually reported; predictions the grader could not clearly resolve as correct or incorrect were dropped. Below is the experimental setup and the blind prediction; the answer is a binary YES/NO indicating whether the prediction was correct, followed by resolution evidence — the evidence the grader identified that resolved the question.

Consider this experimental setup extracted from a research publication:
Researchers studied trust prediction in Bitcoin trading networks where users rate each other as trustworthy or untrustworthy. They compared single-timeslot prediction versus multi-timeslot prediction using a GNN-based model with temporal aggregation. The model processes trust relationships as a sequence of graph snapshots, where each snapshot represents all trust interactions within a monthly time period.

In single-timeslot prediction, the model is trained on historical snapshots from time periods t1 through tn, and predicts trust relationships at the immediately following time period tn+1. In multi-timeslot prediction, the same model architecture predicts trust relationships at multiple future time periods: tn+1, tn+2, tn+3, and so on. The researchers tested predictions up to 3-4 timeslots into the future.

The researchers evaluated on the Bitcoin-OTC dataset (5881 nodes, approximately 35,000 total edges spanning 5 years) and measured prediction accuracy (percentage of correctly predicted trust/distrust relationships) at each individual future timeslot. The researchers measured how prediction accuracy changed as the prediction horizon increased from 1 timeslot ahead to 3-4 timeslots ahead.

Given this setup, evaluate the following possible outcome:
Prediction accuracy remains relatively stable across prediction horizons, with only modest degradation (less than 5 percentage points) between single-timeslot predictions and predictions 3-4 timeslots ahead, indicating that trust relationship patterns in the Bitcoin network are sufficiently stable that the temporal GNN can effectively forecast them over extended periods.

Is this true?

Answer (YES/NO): NO